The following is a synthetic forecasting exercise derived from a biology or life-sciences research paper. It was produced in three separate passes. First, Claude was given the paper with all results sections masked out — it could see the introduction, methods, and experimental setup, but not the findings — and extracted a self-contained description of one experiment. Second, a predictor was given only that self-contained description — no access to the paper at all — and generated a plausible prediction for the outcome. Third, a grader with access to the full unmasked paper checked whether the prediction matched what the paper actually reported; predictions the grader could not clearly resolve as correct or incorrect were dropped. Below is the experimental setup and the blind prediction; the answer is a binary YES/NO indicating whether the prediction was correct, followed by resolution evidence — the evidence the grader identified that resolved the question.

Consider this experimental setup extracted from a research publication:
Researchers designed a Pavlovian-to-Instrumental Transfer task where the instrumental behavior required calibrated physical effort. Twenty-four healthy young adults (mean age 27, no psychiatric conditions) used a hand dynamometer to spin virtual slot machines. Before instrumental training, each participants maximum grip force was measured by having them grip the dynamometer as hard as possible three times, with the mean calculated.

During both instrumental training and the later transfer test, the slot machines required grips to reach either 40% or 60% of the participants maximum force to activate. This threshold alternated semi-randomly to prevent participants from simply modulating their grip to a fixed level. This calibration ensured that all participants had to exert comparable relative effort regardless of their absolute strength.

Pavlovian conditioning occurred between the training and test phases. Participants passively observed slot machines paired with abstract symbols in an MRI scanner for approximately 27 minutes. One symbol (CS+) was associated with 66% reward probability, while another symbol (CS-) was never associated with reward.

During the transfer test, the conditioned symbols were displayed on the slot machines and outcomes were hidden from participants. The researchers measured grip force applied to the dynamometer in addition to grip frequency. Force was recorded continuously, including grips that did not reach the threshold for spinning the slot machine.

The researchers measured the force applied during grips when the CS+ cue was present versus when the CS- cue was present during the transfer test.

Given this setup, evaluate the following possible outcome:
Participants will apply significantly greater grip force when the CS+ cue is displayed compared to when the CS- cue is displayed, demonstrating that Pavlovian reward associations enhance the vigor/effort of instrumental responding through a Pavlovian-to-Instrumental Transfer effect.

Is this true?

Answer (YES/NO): YES